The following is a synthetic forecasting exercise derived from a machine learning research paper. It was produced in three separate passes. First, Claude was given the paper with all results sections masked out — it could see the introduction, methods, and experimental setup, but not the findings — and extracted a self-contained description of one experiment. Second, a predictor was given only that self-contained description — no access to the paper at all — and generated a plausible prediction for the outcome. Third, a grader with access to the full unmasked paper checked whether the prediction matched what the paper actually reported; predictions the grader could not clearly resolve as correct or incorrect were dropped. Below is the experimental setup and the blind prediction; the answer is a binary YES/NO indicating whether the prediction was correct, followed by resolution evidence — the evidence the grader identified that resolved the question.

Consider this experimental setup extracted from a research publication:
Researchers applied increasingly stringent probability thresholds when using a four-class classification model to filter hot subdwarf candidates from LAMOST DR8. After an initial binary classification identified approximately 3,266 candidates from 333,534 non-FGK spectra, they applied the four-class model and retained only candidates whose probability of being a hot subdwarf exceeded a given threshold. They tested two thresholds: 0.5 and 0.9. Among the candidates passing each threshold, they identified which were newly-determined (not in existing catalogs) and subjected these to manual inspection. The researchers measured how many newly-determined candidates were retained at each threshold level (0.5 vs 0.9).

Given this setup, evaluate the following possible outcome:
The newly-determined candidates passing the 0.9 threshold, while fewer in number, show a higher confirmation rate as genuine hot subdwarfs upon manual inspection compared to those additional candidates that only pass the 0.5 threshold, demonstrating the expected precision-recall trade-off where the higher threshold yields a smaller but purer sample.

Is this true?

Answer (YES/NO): NO